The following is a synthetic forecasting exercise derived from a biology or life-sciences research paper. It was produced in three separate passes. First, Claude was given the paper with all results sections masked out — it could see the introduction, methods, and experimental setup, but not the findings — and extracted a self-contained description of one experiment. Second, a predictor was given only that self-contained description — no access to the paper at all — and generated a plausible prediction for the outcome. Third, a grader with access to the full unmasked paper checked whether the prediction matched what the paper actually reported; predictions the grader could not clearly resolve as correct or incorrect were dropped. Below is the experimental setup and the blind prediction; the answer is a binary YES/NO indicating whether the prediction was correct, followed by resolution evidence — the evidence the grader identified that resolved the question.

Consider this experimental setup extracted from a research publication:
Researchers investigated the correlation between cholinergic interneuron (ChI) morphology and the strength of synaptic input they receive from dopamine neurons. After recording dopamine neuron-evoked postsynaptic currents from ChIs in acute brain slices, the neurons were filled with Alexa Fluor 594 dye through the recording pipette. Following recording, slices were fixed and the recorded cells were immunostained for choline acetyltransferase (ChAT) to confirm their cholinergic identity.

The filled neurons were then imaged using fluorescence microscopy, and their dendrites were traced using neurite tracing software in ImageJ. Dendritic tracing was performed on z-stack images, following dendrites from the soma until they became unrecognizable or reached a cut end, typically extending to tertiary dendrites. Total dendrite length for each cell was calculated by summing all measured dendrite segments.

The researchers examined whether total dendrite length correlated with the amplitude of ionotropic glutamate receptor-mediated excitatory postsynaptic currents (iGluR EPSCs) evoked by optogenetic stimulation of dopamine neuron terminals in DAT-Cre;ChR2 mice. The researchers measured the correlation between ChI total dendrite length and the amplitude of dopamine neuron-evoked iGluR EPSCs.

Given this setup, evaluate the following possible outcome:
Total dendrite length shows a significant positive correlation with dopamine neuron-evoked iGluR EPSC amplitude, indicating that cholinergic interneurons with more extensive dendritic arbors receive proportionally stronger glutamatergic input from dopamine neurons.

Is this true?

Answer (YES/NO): NO